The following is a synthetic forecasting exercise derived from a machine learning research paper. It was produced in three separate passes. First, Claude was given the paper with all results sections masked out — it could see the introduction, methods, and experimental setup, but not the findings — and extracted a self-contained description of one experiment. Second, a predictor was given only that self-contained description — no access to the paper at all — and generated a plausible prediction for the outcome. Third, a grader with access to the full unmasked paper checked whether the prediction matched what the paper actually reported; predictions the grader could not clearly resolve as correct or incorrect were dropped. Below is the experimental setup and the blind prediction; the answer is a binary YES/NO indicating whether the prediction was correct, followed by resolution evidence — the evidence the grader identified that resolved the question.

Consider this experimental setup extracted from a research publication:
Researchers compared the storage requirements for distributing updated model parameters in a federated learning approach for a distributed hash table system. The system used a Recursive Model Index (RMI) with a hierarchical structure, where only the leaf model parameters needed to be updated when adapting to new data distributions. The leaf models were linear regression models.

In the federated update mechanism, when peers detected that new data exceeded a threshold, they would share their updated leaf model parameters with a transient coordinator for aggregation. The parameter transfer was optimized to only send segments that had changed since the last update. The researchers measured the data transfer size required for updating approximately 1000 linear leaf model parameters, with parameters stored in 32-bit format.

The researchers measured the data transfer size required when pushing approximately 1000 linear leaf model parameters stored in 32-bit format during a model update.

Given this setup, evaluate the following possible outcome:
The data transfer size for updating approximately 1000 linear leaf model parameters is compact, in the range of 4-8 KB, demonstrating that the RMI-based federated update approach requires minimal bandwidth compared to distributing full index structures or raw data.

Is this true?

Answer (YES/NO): NO